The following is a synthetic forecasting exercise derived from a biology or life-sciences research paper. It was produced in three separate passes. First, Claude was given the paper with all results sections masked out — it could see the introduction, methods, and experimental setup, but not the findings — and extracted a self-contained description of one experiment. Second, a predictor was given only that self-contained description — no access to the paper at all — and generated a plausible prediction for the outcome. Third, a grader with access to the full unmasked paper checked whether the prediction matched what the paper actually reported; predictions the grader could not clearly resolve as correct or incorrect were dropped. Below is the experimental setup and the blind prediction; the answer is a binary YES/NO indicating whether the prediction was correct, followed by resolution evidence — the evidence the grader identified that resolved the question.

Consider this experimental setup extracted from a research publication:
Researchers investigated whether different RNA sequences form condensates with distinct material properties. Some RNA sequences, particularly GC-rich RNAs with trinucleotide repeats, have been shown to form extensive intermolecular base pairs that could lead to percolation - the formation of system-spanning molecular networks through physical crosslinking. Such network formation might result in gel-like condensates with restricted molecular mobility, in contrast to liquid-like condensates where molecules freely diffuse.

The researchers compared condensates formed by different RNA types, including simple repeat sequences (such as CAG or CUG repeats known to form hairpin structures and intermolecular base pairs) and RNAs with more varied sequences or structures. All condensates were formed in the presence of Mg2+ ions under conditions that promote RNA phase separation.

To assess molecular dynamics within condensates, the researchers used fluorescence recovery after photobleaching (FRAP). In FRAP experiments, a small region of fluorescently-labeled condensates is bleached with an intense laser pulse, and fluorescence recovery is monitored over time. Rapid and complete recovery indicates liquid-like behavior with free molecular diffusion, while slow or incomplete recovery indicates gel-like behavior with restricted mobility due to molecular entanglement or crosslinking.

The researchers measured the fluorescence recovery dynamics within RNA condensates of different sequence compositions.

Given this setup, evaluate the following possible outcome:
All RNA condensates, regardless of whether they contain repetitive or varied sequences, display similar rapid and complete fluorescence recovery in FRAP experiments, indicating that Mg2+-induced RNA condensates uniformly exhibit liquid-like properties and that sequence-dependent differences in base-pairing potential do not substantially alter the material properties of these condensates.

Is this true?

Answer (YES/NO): NO